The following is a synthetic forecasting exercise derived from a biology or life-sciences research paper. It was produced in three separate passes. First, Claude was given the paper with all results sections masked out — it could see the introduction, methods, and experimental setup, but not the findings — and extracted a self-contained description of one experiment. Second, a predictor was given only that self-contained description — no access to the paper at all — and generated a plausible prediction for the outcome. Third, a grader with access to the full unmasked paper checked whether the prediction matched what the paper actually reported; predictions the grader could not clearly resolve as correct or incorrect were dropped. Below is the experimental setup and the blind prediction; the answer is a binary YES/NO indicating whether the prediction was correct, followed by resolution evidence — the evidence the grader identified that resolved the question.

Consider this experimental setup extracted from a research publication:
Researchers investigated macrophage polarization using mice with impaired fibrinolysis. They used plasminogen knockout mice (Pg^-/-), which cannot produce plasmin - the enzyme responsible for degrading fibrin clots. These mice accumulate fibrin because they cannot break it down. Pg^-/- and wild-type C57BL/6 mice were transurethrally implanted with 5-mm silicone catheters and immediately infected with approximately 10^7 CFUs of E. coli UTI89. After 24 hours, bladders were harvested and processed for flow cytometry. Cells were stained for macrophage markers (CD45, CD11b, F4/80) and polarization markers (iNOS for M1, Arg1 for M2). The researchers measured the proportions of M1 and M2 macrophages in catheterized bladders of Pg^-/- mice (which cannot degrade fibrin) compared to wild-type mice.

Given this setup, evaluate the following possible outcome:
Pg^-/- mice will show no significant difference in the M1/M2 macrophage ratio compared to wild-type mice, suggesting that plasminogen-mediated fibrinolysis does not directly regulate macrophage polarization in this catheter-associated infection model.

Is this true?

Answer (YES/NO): NO